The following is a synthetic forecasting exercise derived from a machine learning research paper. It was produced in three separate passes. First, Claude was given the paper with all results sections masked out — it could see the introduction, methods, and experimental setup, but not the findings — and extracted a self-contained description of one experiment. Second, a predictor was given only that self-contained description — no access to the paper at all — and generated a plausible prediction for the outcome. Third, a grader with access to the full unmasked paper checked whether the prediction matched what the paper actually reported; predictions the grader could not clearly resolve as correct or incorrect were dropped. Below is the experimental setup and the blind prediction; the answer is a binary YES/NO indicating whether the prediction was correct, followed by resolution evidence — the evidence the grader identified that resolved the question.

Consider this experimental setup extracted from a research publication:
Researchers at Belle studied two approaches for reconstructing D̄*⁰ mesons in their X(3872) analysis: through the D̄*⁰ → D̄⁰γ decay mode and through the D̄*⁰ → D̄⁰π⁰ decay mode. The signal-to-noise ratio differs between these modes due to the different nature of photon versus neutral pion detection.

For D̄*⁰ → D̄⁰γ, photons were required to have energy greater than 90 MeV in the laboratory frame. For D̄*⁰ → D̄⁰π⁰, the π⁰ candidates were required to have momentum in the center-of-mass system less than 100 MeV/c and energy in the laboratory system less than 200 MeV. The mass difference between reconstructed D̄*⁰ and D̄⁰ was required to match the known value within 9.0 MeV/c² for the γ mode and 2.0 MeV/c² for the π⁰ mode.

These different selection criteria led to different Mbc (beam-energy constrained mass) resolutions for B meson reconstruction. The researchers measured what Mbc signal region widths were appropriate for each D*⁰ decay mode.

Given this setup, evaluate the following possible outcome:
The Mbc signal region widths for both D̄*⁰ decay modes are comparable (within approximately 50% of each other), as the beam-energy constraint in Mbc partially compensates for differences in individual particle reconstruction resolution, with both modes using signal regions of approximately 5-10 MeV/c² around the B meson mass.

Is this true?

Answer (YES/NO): NO